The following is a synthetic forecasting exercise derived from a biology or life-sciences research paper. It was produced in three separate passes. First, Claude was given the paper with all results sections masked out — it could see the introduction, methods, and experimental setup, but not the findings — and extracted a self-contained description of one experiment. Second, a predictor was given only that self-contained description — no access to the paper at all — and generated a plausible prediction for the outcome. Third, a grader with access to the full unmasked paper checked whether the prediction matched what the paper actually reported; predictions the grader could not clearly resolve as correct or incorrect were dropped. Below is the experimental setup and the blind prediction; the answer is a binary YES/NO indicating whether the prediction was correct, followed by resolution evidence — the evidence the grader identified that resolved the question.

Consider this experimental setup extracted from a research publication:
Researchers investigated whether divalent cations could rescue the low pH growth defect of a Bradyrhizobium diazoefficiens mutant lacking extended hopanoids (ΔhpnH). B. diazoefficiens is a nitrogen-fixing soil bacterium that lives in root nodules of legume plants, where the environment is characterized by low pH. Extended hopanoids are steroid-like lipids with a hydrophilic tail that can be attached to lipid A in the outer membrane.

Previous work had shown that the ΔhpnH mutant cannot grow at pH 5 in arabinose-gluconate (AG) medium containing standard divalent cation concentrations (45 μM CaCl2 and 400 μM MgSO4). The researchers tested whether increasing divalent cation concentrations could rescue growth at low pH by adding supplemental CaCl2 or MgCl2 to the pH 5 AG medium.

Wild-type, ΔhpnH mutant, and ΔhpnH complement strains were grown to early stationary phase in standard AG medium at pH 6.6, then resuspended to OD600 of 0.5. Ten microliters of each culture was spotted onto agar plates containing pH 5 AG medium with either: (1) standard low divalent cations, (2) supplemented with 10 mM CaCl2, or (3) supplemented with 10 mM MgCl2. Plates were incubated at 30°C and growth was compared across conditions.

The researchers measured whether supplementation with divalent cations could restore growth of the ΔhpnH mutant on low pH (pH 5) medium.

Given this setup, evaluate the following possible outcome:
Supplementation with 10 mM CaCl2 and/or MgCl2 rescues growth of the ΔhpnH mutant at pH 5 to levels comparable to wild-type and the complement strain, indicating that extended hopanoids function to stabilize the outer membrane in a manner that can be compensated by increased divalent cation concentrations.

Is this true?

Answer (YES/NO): NO